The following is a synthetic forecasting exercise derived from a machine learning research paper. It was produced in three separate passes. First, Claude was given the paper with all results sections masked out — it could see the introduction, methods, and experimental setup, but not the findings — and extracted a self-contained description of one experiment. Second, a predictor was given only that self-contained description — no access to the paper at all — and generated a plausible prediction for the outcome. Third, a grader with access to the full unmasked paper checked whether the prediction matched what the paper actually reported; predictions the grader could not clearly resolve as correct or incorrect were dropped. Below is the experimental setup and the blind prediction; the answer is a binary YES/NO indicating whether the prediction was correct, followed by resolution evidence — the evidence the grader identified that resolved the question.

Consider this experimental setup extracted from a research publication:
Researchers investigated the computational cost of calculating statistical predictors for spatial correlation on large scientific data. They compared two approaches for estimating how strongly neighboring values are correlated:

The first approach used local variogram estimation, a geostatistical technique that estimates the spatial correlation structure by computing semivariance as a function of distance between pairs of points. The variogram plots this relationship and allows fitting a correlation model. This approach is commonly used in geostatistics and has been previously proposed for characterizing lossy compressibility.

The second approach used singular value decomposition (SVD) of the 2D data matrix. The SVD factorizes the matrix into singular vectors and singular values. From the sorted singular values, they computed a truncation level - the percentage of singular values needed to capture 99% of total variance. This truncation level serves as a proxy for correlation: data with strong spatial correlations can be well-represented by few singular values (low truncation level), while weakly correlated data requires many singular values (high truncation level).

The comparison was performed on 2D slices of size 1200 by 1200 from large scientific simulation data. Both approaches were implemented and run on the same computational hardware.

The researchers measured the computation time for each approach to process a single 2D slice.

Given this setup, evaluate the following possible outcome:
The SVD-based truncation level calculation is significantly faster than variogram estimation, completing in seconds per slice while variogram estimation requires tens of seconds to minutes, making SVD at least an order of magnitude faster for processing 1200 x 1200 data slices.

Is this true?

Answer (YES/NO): YES